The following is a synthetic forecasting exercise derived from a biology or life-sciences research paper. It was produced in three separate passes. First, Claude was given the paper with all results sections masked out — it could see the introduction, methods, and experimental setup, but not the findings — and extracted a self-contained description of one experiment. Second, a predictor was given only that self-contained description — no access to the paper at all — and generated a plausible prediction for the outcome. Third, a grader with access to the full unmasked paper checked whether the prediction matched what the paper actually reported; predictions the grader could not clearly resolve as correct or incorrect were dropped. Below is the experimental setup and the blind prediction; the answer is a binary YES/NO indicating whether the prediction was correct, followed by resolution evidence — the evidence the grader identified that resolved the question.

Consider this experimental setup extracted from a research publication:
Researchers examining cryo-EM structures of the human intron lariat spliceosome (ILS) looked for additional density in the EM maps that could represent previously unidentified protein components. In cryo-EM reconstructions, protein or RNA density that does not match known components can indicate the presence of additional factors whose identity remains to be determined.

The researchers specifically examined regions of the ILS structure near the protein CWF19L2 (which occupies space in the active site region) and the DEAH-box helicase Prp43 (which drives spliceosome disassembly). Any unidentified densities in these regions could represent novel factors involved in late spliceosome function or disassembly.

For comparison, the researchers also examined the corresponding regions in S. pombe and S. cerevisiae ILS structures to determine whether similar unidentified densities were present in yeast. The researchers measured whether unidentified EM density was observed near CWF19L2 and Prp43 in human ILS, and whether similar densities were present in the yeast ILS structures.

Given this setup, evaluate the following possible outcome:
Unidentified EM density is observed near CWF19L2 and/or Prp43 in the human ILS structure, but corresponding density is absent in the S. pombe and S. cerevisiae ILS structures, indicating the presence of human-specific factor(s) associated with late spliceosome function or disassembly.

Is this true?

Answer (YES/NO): YES